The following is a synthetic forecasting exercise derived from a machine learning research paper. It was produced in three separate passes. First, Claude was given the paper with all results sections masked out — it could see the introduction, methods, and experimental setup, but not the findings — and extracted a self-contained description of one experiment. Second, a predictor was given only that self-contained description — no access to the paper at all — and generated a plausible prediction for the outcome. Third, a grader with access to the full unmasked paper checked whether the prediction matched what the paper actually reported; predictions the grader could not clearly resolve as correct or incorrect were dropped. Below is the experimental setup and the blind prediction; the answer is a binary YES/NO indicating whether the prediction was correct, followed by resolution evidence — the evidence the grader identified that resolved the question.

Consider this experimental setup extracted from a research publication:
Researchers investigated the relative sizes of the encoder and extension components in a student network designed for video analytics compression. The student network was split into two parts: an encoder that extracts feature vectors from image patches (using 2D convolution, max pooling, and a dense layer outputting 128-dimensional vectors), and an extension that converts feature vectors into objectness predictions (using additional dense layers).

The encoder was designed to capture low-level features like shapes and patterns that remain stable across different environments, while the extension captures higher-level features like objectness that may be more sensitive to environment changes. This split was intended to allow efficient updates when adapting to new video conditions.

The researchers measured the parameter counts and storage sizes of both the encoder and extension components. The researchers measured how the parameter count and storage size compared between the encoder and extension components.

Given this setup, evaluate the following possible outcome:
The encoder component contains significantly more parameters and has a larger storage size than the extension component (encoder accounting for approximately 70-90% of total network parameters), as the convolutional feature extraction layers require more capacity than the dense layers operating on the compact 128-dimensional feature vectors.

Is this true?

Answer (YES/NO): NO